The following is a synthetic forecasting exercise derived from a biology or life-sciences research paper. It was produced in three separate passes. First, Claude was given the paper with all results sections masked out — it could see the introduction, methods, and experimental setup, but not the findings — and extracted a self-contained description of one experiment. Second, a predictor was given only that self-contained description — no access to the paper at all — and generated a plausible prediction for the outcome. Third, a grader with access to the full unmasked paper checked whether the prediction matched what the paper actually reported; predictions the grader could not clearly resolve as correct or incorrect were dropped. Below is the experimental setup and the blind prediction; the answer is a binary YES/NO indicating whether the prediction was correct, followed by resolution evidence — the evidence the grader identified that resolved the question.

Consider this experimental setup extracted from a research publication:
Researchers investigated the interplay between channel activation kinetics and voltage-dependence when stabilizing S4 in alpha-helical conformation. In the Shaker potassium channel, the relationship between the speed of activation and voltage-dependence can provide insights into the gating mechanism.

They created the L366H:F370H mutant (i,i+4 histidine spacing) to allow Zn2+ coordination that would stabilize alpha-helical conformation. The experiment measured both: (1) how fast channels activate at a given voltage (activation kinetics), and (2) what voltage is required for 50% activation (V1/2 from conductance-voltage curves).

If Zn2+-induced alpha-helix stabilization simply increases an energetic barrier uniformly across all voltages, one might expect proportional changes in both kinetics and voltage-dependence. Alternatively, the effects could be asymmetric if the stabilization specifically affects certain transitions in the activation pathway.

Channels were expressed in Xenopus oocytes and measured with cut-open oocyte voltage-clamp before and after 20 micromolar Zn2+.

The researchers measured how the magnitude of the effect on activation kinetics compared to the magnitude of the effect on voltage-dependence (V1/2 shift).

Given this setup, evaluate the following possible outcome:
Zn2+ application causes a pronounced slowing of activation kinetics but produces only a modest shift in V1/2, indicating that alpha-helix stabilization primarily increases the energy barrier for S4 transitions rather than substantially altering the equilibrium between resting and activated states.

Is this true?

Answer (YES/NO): YES